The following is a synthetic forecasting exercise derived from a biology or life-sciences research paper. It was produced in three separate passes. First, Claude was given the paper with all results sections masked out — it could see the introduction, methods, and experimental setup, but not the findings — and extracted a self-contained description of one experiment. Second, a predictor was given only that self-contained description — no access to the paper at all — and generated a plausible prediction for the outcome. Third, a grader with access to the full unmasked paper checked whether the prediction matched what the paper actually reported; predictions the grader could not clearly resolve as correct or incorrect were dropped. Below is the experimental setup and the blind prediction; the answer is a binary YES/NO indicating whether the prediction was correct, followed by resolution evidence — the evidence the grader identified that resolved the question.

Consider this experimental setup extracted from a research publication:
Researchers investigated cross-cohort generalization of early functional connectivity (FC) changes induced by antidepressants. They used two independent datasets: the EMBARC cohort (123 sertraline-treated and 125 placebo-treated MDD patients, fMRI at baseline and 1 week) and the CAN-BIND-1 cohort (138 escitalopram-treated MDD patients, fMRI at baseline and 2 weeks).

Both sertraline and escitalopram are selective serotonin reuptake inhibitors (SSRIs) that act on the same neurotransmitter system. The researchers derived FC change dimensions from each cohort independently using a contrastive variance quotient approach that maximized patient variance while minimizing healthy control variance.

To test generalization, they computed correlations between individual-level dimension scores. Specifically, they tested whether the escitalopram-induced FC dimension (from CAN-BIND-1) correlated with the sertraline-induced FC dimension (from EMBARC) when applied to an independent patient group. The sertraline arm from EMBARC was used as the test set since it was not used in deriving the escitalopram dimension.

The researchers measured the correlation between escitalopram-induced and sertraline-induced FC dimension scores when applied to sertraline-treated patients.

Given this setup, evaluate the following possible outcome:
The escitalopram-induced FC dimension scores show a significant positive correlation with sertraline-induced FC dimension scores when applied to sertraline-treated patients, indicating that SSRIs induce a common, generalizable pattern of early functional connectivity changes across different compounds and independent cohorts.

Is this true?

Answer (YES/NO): YES